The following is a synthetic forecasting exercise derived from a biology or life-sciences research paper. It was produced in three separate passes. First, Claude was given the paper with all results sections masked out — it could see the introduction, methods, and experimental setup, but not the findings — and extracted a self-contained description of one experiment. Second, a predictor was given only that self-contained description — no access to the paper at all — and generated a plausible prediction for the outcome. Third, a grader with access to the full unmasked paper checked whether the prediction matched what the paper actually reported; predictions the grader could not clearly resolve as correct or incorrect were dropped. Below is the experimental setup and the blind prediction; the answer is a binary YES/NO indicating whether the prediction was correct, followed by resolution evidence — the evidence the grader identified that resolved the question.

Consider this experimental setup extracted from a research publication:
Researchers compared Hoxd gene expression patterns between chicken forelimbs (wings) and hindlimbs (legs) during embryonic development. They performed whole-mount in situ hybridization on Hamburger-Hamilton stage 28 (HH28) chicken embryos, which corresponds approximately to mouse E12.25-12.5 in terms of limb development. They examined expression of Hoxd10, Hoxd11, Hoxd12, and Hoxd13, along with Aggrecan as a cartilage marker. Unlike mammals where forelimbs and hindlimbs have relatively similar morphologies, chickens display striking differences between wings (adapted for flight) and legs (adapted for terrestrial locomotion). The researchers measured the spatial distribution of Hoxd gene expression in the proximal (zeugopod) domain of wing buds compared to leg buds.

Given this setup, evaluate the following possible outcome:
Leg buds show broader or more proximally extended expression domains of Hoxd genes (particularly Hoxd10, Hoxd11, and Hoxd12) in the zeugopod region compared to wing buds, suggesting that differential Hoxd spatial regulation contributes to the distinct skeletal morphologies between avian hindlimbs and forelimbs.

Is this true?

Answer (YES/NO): NO